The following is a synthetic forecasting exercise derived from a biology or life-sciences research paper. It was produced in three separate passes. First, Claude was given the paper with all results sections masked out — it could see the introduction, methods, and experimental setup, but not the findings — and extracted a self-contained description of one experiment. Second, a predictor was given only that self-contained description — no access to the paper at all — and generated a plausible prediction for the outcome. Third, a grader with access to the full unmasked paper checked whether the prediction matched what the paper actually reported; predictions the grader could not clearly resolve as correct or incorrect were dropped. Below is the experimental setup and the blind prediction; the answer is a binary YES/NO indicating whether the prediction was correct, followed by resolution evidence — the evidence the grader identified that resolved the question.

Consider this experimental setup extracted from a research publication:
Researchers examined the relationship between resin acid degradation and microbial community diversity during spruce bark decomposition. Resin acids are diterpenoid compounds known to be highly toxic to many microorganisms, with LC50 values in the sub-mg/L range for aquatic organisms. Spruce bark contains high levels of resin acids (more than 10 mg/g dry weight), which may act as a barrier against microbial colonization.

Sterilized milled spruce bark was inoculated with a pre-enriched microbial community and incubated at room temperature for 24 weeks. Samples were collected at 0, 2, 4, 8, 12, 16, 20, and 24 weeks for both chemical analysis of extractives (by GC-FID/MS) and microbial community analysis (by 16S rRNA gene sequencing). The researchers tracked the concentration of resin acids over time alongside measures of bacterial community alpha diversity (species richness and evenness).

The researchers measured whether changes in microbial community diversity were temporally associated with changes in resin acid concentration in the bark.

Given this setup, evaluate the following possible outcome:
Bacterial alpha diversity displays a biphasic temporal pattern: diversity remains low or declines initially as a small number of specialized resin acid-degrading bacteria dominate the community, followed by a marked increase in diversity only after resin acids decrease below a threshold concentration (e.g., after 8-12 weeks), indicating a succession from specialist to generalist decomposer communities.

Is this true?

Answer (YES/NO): NO